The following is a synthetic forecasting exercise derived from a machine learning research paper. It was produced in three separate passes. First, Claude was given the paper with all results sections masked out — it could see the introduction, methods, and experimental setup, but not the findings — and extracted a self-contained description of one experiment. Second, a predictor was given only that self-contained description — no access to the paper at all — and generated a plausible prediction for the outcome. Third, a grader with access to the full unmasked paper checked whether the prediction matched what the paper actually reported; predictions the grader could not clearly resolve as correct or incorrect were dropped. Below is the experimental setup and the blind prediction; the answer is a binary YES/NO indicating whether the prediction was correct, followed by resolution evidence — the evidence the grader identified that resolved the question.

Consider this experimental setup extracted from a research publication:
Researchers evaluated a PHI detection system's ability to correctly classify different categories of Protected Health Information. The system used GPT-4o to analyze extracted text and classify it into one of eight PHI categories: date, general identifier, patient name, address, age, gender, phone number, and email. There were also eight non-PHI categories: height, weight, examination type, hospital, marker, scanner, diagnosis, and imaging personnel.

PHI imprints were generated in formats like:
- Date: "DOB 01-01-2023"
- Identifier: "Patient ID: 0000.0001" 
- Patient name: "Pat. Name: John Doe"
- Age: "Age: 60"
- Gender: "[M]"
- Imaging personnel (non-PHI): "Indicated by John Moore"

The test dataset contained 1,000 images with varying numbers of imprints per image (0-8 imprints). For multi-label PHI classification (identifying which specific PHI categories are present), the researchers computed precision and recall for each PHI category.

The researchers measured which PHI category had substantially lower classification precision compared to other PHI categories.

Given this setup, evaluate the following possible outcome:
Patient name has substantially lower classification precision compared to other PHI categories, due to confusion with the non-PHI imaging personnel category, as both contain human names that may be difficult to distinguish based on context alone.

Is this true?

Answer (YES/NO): NO